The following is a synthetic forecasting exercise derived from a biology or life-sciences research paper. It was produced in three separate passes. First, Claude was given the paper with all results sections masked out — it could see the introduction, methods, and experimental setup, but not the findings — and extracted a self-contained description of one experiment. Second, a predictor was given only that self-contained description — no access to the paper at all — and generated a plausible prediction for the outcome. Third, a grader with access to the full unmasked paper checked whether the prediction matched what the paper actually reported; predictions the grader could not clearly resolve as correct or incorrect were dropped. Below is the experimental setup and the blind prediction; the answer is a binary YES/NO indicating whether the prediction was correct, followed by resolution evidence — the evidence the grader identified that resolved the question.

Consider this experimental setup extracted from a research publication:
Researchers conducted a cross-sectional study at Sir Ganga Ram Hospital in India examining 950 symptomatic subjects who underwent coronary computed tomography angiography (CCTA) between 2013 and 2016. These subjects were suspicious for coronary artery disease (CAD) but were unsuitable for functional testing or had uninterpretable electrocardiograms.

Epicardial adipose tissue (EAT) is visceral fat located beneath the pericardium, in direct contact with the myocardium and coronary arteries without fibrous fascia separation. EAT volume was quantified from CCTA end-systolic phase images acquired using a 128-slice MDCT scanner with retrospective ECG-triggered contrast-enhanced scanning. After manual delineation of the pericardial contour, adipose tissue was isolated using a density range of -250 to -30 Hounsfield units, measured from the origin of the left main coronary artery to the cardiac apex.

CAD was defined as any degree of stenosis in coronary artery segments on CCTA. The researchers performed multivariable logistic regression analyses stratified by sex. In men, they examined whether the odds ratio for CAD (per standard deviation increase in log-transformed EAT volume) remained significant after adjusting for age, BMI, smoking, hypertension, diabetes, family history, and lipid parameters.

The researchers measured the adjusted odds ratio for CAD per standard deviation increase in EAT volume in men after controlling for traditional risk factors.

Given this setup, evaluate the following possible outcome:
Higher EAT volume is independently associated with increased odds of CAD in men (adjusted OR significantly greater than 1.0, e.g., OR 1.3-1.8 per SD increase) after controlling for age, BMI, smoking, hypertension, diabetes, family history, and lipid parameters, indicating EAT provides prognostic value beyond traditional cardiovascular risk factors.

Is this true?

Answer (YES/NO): YES